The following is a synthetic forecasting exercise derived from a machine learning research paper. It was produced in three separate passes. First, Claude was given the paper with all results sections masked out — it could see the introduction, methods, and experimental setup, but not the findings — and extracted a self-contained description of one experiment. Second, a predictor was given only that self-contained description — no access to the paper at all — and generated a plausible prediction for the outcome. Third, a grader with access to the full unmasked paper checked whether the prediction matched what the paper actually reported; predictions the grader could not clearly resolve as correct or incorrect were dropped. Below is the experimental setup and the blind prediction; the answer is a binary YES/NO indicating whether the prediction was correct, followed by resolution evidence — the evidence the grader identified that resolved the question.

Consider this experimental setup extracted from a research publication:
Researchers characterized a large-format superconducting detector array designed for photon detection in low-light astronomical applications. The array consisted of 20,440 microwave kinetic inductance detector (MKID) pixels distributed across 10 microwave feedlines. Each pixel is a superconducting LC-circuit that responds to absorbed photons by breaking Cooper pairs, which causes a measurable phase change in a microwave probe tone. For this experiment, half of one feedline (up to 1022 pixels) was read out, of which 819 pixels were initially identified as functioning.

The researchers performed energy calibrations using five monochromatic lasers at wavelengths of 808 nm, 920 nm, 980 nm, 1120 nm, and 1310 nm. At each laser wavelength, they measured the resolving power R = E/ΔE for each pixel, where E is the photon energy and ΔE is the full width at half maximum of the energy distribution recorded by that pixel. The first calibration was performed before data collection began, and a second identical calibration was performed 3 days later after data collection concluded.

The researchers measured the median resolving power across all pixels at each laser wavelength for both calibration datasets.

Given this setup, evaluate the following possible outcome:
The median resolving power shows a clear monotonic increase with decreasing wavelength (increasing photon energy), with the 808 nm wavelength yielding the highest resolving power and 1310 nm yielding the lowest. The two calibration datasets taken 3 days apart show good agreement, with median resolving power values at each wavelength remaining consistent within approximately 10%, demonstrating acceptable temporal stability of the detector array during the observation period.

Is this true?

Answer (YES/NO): NO